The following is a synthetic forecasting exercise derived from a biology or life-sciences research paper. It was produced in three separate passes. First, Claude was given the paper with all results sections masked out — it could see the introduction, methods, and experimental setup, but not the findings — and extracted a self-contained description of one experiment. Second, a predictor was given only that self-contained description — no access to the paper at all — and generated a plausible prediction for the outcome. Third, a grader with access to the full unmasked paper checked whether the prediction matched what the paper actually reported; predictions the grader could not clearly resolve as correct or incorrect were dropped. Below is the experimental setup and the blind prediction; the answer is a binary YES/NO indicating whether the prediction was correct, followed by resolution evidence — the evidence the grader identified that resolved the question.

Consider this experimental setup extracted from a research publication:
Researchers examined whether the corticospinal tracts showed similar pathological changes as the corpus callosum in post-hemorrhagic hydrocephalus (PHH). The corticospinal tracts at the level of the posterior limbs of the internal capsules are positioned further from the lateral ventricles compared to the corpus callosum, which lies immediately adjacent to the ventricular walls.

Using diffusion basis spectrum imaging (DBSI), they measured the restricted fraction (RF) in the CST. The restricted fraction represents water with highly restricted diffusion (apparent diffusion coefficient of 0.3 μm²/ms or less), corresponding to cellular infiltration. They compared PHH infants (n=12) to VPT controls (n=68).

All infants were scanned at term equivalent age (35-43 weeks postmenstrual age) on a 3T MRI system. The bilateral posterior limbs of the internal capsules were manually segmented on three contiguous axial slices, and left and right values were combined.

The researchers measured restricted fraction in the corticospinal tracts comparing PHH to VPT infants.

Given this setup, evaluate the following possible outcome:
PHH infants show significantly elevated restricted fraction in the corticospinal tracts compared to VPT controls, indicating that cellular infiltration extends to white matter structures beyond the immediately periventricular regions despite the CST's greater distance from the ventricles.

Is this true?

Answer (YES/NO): YES